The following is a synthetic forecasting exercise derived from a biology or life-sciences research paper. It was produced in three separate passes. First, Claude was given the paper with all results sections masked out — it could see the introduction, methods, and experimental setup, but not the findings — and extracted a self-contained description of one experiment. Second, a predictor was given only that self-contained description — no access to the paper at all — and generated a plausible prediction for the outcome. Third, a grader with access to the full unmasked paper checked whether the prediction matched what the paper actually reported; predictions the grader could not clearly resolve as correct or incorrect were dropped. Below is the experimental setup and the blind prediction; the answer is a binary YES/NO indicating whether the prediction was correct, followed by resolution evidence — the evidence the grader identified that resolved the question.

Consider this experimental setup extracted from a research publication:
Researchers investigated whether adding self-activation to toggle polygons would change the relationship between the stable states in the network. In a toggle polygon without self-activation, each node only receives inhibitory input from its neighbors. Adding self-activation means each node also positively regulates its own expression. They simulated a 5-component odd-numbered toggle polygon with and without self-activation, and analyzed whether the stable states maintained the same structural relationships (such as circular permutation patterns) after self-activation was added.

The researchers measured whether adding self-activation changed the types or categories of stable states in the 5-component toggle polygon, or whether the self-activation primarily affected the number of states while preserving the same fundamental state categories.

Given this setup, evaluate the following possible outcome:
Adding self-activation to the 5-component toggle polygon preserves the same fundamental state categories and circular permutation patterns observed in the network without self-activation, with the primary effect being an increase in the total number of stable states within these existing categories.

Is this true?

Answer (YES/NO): YES